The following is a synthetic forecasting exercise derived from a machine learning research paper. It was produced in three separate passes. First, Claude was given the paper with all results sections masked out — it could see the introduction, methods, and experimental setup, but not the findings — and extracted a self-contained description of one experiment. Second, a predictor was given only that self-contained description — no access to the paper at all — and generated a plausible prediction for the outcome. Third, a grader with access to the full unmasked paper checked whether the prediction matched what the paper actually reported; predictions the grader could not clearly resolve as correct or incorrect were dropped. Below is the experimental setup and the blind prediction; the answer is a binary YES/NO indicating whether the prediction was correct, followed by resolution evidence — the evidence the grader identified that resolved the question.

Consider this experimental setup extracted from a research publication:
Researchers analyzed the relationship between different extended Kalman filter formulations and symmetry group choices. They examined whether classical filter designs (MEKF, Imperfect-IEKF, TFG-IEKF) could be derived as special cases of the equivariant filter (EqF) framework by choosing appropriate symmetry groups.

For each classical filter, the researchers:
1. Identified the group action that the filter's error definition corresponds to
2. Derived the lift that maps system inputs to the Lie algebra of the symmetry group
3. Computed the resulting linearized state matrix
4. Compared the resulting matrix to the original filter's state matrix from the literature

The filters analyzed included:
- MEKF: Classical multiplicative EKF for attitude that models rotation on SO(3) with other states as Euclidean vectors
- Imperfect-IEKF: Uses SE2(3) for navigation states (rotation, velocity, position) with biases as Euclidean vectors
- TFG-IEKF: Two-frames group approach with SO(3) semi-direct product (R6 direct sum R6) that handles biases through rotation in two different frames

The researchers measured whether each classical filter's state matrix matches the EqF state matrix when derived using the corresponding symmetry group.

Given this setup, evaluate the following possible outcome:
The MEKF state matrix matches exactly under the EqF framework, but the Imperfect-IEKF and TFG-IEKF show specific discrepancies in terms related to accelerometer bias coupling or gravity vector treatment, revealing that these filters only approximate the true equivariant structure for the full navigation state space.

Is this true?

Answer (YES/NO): NO